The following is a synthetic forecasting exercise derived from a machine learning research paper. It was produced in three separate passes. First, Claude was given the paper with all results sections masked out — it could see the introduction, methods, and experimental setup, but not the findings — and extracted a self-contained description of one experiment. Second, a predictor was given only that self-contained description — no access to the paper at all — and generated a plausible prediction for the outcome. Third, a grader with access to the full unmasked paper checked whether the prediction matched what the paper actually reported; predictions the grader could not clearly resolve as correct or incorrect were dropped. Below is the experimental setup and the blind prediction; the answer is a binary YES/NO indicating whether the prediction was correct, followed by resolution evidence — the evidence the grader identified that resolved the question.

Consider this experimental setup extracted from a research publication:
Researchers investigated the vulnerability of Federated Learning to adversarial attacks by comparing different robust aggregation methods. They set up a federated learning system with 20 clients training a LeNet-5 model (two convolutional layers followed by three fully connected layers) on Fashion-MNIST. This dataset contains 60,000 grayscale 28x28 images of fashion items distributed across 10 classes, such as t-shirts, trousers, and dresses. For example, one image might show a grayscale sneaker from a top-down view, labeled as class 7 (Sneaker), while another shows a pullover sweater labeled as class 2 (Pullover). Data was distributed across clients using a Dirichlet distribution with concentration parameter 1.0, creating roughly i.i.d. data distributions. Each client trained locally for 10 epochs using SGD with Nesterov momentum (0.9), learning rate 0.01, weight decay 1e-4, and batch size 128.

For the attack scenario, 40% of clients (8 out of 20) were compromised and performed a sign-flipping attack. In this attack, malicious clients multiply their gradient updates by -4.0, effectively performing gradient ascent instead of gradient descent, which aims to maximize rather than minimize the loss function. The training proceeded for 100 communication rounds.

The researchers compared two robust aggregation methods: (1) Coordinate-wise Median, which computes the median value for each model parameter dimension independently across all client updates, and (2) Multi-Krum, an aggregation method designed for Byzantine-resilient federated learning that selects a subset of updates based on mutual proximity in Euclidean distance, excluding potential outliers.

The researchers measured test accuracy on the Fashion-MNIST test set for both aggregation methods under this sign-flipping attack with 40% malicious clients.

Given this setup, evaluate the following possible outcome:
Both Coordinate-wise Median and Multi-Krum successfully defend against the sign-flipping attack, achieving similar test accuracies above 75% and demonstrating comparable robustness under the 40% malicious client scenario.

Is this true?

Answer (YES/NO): NO